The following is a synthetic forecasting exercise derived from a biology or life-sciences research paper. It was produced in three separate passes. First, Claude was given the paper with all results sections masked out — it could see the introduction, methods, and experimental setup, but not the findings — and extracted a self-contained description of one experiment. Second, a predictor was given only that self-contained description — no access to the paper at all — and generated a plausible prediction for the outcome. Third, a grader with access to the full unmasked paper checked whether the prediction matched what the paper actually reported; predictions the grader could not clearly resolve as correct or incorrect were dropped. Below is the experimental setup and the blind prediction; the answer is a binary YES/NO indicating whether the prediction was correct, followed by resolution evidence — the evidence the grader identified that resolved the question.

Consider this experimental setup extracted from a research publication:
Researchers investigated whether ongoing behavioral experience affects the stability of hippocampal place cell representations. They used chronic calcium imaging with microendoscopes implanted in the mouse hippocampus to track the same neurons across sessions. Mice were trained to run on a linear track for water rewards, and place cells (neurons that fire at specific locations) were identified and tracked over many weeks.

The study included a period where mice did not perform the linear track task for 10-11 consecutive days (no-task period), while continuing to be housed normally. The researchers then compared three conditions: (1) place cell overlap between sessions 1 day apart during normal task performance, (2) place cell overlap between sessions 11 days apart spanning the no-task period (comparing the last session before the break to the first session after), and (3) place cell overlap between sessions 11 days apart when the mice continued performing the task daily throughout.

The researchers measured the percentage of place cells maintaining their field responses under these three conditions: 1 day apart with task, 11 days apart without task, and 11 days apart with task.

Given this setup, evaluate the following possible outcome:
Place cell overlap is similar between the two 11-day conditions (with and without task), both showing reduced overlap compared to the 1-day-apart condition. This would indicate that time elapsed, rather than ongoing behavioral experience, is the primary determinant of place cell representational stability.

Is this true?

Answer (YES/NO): YES